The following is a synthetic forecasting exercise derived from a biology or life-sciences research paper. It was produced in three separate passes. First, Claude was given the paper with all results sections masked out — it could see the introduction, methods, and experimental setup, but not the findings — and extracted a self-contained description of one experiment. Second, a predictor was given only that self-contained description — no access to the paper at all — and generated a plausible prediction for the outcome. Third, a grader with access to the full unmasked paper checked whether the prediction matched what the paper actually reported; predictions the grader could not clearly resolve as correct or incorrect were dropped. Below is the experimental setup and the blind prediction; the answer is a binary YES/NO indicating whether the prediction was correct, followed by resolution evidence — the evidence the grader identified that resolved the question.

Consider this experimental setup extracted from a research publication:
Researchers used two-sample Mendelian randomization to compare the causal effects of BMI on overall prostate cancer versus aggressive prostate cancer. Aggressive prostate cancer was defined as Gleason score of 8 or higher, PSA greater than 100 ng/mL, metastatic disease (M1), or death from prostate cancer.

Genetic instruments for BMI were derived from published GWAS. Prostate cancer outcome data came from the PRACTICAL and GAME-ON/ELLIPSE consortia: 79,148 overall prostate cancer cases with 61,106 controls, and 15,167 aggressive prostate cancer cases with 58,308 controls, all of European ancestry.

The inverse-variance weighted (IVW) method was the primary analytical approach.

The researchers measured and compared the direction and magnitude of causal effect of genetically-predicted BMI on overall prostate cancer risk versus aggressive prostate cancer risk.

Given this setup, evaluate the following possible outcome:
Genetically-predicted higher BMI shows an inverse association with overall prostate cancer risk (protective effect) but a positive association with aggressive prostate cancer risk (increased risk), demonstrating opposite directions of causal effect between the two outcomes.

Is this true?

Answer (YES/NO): NO